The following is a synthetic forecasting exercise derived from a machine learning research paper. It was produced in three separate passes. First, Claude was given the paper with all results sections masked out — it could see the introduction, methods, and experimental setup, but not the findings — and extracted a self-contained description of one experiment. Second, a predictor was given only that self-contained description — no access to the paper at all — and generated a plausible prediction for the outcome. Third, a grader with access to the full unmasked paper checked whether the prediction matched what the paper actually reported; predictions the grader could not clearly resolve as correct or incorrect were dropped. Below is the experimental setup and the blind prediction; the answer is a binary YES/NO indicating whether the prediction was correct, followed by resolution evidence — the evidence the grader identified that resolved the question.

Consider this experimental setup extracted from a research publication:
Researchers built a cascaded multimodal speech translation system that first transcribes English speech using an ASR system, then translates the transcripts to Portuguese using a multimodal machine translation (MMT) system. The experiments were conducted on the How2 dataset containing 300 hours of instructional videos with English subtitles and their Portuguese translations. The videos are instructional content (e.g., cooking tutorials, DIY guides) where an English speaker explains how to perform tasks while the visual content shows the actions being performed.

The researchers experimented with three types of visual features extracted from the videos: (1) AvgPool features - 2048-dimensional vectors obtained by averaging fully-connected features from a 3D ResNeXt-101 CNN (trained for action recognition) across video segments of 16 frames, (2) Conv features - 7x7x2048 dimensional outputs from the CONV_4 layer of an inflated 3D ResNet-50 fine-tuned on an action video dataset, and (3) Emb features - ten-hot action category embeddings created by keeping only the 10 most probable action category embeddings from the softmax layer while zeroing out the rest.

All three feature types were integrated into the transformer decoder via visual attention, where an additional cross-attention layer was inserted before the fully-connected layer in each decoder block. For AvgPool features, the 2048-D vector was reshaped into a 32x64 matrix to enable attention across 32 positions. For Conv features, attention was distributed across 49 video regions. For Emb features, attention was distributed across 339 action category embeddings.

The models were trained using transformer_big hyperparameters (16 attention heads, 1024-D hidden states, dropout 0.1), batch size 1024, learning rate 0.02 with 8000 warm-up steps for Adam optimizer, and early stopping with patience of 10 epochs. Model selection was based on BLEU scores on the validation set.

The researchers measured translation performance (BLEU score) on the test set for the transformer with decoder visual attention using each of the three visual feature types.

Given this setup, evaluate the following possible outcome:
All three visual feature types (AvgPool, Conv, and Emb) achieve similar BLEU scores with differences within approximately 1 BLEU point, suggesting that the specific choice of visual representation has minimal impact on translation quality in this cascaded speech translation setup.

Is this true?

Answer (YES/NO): YES